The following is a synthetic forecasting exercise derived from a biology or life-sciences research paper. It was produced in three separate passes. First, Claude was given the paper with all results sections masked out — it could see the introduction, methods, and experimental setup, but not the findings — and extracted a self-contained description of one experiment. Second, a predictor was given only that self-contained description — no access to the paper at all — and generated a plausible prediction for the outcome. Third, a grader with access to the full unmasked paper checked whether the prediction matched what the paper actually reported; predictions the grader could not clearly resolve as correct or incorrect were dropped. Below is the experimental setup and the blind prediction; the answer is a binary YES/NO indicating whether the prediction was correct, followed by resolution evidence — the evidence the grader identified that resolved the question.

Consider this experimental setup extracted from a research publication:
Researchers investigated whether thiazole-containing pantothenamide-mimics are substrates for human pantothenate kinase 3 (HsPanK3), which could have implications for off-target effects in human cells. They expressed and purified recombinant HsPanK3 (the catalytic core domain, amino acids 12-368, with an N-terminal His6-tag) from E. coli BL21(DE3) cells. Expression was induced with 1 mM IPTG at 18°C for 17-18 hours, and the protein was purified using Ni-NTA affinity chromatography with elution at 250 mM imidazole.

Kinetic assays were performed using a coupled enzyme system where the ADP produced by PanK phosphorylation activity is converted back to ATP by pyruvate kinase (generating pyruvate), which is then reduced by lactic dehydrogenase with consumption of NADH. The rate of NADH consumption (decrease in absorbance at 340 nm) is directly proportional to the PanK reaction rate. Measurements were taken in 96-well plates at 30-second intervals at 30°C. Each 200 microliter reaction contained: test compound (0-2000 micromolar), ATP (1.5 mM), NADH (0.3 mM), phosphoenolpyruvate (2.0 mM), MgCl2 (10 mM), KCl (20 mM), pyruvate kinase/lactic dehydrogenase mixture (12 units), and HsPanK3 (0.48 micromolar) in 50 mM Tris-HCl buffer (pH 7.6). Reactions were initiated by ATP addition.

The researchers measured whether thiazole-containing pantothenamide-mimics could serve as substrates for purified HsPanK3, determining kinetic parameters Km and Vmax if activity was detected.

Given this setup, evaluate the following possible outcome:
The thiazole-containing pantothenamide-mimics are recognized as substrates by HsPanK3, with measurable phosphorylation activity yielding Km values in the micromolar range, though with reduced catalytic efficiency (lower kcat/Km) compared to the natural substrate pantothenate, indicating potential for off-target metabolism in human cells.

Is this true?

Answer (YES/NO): YES